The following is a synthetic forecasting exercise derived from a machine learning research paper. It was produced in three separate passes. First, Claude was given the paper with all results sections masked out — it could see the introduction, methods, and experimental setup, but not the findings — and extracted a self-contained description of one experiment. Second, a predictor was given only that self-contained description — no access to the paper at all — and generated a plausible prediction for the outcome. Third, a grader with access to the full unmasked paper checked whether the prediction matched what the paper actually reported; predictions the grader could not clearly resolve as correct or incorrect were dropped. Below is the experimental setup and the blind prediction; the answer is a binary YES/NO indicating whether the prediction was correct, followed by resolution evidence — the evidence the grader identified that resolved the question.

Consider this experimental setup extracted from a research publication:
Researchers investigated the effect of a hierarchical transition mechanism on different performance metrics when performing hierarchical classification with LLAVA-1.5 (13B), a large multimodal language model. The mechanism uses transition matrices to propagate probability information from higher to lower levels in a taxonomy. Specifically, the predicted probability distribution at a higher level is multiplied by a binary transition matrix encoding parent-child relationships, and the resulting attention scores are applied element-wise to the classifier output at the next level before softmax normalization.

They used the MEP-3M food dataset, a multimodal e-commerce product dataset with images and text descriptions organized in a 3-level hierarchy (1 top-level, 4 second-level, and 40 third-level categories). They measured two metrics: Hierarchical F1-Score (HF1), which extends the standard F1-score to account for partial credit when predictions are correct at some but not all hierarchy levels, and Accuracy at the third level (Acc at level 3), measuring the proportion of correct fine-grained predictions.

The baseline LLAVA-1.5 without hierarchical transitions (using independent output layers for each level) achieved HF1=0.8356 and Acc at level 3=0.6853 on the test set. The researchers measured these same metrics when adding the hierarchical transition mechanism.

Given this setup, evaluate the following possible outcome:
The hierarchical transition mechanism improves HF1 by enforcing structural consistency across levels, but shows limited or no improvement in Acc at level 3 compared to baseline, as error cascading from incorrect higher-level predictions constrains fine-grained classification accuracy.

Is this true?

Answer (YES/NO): NO